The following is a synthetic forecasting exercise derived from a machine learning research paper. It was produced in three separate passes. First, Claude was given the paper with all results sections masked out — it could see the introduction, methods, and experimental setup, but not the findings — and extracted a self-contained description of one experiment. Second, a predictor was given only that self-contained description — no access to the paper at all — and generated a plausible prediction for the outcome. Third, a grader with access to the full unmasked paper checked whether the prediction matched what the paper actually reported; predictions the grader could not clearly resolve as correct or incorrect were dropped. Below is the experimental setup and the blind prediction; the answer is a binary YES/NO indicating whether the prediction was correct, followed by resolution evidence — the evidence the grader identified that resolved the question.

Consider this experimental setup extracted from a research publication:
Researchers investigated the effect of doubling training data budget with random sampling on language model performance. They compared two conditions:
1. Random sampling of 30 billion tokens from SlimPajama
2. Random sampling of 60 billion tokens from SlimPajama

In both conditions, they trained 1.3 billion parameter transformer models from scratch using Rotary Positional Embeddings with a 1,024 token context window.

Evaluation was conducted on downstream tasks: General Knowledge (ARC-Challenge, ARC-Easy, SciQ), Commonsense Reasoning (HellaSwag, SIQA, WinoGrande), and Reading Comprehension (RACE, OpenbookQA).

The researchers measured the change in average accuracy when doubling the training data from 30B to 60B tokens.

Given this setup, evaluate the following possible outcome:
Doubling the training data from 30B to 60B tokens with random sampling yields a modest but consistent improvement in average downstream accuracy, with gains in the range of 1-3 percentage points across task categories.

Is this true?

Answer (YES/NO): NO